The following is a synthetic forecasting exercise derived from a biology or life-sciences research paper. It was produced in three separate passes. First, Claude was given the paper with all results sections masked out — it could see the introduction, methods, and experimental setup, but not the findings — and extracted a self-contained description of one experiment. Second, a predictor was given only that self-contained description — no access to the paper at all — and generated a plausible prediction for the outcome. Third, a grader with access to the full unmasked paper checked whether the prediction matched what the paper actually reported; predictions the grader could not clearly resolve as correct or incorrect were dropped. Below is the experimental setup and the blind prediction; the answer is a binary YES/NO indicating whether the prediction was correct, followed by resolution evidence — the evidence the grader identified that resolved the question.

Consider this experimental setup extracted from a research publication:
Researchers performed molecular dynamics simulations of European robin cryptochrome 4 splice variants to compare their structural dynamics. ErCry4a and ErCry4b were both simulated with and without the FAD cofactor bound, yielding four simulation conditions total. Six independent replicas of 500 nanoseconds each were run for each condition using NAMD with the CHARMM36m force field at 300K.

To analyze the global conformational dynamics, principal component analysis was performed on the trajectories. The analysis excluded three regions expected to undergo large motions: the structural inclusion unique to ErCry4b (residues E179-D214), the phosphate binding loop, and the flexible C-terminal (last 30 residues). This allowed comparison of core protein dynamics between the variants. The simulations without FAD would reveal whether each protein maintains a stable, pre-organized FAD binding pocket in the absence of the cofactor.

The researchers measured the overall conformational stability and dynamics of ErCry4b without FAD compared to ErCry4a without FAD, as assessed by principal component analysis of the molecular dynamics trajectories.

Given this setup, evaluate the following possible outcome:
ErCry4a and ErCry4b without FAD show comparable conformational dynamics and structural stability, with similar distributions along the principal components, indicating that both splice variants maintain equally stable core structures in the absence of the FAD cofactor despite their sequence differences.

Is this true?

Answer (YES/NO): NO